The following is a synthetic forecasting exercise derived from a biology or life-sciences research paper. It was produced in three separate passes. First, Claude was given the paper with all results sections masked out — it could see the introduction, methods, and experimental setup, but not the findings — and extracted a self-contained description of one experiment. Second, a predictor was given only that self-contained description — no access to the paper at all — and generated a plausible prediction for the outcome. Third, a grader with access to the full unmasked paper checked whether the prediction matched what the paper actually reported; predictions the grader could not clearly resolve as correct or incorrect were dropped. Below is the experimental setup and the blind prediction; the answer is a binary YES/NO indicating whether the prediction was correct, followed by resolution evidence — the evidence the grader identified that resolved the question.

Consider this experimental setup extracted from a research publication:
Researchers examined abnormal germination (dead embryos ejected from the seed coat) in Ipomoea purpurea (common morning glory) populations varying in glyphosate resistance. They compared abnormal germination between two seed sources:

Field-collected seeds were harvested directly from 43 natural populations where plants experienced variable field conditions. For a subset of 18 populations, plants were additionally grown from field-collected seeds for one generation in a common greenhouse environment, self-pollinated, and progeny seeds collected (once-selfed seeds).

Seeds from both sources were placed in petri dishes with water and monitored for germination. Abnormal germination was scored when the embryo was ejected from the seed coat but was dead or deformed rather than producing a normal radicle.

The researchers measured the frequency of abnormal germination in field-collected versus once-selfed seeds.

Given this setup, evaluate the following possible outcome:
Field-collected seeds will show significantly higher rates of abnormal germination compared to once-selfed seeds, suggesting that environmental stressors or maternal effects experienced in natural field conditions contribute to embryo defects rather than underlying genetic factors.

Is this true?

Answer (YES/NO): YES